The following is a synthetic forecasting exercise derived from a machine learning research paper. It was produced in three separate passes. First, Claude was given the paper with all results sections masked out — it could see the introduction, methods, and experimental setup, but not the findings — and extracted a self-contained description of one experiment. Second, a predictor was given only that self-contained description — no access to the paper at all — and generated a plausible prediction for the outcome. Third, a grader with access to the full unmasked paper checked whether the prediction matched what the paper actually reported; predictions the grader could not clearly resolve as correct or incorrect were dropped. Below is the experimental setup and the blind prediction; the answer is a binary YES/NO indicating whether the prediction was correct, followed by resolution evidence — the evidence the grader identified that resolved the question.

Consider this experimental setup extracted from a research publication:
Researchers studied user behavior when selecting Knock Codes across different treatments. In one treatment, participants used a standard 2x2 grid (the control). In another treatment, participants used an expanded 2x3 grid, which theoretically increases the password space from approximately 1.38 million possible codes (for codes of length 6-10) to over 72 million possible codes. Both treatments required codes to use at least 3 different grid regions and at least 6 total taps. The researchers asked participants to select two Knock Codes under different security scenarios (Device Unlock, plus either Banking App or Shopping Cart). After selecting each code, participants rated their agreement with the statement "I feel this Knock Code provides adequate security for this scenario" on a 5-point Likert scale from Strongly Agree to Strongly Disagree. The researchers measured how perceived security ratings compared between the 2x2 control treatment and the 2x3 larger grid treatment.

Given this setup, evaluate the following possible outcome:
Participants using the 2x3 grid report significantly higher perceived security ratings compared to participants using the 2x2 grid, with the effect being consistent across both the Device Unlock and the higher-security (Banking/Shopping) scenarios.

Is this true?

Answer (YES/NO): NO